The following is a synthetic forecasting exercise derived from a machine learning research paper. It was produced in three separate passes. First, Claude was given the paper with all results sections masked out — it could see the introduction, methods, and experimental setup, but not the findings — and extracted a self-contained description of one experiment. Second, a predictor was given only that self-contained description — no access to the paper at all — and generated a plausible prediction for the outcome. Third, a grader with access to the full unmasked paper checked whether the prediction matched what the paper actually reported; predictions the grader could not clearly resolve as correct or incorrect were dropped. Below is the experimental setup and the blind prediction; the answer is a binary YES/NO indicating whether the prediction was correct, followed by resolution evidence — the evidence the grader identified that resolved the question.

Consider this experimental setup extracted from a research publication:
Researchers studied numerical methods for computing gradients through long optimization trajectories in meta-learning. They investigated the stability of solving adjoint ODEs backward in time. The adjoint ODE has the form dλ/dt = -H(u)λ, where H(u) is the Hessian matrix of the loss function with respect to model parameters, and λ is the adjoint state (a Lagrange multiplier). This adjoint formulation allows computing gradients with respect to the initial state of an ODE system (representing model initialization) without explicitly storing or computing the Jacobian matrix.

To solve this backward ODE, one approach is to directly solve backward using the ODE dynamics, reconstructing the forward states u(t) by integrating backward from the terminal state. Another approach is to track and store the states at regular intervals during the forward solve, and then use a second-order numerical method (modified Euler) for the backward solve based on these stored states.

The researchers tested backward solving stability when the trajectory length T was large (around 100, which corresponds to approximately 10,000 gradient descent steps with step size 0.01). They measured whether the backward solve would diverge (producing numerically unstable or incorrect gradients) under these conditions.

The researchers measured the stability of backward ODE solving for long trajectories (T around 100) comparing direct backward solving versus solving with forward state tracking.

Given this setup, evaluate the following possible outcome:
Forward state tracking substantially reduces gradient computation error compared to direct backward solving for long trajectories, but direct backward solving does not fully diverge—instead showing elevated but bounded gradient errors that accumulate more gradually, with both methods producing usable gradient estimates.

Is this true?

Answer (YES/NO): NO